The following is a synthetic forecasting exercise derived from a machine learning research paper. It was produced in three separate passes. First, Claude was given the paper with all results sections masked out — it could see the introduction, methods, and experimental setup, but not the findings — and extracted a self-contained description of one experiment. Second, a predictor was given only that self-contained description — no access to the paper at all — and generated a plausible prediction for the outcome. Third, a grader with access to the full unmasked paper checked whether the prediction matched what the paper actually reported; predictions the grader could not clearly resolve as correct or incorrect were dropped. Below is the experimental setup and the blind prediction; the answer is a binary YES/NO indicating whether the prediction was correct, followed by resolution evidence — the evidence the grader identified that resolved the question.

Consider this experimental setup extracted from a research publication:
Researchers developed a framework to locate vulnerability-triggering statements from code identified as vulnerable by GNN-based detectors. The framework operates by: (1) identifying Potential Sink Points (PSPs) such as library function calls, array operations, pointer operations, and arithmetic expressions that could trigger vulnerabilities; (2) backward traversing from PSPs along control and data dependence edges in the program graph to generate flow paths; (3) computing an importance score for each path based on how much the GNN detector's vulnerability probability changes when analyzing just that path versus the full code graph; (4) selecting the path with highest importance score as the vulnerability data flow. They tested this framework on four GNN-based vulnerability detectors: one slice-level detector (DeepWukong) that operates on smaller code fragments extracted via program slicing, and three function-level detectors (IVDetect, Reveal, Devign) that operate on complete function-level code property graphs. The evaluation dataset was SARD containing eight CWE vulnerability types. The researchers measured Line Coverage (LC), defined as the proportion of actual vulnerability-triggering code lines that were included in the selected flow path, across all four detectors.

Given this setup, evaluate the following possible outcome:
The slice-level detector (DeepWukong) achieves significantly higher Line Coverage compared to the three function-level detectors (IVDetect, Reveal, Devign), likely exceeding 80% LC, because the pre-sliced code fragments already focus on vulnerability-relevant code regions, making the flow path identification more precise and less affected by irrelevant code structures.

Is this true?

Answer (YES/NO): NO